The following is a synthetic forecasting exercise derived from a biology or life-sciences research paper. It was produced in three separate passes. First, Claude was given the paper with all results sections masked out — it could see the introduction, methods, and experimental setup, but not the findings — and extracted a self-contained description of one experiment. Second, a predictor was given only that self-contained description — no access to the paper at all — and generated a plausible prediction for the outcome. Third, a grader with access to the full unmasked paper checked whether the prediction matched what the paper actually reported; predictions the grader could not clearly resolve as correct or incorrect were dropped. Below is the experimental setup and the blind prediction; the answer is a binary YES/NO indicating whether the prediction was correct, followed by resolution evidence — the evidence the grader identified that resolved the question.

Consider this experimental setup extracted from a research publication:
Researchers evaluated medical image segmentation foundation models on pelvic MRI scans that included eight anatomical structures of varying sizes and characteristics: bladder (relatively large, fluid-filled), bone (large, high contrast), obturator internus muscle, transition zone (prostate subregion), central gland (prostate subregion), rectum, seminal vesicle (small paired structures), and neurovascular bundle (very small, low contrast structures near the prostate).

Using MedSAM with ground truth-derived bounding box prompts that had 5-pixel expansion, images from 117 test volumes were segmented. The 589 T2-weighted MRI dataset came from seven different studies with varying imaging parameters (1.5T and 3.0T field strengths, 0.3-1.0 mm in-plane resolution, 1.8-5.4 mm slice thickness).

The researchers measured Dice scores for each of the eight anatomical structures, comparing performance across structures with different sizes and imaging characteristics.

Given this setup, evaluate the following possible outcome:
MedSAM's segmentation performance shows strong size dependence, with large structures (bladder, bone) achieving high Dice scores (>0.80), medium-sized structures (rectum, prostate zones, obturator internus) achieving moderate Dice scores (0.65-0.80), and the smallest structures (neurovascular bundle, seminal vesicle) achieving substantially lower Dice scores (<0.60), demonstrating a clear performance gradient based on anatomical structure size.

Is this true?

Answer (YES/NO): NO